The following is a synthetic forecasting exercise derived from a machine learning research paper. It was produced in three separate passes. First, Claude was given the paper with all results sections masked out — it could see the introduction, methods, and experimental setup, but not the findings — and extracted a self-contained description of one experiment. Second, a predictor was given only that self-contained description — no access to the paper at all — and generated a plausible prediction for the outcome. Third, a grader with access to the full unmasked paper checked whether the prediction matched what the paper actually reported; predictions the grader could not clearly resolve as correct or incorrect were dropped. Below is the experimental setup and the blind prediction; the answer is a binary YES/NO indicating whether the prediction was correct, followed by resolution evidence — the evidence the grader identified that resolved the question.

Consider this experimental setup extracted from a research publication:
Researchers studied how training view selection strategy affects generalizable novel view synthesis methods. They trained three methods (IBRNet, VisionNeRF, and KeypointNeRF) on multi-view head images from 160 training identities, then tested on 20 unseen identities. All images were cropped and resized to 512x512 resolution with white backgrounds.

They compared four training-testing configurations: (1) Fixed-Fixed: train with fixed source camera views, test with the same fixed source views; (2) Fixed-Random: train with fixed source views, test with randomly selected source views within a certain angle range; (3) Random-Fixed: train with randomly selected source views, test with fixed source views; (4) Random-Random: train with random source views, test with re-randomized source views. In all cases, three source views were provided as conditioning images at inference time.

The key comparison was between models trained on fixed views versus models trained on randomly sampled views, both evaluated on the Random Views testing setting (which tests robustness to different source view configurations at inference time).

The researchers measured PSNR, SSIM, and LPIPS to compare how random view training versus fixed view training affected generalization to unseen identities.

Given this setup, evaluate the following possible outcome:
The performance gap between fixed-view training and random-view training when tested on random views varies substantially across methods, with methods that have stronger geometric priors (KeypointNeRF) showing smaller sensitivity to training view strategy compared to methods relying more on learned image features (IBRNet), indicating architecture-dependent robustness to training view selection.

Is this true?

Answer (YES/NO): NO